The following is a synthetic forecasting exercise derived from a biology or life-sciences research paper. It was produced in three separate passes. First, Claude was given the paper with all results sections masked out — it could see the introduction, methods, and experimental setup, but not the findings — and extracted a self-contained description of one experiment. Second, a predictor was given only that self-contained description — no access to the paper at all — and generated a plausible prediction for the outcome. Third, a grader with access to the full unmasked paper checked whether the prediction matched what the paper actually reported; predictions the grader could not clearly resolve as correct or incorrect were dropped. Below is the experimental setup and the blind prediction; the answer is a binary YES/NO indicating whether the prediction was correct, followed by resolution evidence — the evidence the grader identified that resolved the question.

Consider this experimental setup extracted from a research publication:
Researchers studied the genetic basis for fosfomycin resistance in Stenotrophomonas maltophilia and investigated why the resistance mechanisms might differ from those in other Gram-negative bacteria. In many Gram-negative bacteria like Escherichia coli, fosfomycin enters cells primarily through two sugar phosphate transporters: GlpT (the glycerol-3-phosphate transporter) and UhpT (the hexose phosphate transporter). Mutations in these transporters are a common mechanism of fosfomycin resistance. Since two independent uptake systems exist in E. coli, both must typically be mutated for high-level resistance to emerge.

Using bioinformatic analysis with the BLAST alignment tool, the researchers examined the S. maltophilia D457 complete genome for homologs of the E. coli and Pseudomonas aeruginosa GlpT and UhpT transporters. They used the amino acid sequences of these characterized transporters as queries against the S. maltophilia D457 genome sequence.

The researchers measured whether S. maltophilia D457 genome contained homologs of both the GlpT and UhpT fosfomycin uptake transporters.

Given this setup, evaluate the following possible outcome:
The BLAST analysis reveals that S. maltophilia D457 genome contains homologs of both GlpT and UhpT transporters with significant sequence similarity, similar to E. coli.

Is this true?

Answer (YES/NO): NO